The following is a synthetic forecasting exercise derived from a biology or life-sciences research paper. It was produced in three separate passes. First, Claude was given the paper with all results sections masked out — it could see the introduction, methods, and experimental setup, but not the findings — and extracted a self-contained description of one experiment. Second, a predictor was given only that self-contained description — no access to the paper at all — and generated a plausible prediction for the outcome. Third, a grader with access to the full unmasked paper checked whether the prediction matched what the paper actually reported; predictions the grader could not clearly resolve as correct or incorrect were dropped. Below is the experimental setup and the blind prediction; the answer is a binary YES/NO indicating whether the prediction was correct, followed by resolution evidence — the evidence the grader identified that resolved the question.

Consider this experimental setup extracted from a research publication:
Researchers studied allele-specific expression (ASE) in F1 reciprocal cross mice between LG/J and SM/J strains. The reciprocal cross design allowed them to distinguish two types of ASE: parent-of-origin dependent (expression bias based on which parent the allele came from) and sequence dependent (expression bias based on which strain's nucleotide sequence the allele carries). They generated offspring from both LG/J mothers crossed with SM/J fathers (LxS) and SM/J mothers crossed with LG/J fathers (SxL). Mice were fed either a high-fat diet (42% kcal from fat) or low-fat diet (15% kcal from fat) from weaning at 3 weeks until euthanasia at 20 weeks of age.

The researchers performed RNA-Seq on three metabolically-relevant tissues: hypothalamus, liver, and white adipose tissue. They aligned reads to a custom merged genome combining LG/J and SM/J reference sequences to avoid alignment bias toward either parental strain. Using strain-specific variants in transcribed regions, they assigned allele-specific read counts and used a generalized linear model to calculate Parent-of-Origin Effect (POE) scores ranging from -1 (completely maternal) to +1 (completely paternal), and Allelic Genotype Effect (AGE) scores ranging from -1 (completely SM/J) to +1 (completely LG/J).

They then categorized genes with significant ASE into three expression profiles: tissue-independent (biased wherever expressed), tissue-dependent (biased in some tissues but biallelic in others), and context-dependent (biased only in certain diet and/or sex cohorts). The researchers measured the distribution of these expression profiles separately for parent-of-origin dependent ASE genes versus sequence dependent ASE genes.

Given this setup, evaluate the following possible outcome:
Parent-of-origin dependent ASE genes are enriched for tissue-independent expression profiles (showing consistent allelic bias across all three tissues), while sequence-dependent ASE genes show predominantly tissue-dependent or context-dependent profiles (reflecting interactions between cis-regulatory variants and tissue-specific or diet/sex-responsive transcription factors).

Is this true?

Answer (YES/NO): YES